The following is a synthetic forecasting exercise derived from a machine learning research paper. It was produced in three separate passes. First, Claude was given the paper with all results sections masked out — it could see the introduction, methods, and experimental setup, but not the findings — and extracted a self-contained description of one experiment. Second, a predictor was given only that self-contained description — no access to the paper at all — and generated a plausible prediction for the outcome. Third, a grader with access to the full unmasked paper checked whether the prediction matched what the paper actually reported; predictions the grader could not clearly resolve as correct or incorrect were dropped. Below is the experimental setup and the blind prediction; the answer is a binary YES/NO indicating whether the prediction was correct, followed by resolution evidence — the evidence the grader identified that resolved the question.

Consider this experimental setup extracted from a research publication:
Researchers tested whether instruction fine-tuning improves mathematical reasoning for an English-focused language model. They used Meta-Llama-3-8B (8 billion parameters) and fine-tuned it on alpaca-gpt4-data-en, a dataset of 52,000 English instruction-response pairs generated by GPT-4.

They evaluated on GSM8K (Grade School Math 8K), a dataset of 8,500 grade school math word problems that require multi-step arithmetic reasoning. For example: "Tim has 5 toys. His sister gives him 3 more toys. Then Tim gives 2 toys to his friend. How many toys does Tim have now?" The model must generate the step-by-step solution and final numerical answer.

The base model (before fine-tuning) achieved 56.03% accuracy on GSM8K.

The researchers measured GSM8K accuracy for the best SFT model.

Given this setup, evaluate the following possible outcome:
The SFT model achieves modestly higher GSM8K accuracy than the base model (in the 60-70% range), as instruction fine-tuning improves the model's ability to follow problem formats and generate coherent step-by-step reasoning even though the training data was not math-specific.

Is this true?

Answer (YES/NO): YES